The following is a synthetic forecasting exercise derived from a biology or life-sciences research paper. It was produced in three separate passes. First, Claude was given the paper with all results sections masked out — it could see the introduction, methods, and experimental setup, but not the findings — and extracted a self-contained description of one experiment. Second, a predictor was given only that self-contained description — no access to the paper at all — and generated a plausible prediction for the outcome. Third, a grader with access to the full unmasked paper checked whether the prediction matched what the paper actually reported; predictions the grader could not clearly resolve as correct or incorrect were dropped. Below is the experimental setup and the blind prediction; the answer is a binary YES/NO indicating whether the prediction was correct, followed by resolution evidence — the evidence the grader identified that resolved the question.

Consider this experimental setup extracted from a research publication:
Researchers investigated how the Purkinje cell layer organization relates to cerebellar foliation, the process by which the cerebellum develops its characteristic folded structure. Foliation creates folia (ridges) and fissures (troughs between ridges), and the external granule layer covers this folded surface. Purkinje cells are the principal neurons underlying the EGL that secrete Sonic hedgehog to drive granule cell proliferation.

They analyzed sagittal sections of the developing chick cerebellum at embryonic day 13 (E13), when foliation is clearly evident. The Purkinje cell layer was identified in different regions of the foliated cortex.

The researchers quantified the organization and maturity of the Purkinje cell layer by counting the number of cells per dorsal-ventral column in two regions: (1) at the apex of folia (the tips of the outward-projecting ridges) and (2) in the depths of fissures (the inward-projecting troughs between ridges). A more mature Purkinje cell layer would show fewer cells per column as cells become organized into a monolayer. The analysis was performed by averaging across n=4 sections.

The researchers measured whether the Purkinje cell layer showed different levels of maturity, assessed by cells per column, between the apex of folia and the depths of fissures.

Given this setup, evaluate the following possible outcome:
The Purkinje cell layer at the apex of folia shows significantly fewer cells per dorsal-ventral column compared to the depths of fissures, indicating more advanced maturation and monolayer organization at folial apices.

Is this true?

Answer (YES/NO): NO